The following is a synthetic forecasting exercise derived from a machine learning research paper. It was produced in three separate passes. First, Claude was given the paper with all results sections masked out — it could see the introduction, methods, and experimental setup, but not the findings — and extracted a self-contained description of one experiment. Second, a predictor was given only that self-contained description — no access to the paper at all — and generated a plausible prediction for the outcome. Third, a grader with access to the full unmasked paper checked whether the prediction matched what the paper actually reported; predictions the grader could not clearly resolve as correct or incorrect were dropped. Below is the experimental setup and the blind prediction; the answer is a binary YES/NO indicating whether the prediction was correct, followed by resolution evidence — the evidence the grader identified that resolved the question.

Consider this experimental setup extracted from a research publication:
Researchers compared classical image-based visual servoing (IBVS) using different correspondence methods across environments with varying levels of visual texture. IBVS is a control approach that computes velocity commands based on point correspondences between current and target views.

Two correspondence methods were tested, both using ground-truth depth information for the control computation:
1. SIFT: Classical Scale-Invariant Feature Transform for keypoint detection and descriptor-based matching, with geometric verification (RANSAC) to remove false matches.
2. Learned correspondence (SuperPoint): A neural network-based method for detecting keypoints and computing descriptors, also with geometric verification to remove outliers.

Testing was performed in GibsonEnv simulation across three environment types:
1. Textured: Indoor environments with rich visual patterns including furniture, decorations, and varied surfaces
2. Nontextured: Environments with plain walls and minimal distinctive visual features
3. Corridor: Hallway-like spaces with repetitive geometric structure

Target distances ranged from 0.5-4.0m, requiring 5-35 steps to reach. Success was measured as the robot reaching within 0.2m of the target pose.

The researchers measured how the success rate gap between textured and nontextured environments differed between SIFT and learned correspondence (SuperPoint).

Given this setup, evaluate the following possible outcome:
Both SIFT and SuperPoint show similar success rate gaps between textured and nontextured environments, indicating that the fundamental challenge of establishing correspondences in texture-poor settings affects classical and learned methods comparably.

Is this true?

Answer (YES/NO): NO